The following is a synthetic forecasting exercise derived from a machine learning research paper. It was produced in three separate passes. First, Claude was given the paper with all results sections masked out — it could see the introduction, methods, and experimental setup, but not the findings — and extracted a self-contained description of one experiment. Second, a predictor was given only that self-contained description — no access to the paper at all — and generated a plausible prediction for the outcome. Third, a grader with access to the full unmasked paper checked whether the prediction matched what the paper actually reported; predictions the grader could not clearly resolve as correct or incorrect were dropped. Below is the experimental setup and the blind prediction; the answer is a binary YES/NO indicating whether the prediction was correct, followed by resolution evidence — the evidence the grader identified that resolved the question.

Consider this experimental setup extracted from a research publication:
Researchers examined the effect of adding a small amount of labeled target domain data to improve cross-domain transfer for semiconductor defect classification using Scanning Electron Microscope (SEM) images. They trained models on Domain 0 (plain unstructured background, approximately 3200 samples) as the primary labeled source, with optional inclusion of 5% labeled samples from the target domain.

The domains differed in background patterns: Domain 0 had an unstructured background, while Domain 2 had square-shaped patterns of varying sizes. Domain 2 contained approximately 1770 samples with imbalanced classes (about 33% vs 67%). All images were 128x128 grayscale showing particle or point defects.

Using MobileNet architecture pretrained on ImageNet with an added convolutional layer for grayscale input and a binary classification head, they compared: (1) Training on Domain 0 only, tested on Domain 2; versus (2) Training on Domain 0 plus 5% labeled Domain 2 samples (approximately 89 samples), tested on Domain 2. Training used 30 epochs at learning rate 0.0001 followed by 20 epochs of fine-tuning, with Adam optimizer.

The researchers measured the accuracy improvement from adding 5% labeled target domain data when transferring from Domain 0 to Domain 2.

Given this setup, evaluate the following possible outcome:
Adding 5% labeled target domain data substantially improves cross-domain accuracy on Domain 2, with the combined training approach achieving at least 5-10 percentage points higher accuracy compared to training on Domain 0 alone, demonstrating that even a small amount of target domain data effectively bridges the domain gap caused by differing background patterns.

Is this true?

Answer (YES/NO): YES